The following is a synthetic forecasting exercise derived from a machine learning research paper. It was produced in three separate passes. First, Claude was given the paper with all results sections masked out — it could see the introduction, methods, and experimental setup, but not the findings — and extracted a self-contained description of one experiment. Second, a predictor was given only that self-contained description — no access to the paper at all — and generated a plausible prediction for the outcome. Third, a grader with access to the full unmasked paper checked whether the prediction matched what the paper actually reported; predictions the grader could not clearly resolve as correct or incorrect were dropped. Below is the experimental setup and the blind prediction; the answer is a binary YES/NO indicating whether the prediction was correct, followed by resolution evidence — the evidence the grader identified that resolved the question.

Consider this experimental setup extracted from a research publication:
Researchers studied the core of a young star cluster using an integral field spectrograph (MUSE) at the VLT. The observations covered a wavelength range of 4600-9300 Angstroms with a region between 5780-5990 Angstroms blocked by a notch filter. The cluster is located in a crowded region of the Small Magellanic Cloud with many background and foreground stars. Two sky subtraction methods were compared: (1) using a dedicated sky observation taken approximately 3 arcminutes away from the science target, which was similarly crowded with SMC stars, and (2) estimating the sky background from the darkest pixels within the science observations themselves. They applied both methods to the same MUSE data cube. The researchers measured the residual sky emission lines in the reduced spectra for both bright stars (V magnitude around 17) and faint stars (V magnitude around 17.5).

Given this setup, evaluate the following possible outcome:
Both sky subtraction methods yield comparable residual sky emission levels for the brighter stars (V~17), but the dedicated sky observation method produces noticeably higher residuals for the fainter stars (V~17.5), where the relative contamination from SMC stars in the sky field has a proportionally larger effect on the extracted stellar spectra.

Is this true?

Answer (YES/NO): NO